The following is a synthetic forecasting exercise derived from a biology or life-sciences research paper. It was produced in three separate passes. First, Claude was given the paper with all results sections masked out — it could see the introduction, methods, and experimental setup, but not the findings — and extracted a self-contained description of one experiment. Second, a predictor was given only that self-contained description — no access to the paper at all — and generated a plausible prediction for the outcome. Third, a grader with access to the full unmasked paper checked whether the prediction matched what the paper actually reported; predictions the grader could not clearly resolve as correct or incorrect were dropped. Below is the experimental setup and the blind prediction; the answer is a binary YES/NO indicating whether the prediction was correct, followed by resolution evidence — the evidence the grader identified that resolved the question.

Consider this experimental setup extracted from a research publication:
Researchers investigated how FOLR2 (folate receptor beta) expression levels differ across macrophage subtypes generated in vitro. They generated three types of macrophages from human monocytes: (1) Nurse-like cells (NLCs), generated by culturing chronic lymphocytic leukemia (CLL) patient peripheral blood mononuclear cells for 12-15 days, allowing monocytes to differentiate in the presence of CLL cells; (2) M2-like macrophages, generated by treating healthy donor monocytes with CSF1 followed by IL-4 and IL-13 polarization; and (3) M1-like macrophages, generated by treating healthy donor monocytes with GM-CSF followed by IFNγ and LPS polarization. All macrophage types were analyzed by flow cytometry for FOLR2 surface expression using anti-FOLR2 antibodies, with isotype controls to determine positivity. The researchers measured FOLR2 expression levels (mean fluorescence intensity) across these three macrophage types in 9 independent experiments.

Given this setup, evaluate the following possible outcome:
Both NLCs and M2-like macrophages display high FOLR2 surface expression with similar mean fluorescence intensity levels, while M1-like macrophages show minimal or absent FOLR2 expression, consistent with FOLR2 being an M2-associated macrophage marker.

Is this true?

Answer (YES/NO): NO